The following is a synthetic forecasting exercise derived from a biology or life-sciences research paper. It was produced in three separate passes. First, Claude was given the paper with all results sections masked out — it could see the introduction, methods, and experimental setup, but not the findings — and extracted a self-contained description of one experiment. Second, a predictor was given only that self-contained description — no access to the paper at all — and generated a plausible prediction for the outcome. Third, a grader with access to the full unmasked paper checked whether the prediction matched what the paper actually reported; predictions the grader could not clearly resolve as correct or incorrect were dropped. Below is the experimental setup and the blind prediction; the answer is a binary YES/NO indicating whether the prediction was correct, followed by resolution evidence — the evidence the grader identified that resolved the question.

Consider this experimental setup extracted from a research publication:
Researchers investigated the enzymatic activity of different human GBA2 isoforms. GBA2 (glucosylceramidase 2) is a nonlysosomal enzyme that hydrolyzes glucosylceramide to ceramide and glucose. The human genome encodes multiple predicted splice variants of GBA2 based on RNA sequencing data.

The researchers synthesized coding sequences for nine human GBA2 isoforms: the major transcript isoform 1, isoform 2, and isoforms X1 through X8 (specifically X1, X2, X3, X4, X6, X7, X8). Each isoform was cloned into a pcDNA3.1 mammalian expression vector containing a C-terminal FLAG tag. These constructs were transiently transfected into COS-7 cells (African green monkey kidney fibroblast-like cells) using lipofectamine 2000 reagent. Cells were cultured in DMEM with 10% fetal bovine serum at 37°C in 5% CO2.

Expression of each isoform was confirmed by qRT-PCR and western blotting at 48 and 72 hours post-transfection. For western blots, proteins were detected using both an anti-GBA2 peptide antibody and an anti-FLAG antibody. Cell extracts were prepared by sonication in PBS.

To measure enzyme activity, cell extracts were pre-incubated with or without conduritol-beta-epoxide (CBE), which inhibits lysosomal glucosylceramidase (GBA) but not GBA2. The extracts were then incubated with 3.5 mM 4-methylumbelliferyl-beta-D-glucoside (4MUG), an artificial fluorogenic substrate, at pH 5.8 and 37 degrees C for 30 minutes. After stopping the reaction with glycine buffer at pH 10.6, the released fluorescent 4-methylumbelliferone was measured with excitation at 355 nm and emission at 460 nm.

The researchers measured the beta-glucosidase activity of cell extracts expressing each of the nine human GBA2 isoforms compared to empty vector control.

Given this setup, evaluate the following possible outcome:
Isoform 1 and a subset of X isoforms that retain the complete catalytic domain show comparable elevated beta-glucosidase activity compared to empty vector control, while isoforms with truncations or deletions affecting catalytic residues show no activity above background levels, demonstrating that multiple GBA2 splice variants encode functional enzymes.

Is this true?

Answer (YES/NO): NO